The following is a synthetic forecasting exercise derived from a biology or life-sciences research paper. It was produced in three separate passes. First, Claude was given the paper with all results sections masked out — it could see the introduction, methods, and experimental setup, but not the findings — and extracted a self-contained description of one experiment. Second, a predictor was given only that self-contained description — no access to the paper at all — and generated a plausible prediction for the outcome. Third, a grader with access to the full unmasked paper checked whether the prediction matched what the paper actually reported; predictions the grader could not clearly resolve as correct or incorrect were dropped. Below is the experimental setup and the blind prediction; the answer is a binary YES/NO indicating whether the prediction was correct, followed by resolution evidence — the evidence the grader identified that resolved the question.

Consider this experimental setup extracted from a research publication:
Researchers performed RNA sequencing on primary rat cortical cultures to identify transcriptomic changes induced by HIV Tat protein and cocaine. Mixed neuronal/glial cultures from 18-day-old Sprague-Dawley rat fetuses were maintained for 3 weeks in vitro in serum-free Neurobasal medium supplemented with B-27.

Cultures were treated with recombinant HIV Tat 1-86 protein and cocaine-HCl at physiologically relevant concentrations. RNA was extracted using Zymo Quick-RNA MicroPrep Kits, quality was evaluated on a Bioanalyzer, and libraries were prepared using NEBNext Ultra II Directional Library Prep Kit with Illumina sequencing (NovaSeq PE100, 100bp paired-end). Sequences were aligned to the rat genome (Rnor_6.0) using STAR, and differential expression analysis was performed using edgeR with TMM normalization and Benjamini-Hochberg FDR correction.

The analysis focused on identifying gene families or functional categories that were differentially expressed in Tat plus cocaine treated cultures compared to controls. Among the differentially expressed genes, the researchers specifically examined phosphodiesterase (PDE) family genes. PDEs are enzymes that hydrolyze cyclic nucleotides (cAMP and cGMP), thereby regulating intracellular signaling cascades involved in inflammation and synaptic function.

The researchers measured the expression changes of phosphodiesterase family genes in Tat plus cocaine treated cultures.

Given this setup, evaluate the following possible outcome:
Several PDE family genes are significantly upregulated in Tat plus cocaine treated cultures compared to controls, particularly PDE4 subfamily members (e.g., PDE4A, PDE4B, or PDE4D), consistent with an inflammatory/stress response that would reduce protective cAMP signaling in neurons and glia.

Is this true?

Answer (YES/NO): YES